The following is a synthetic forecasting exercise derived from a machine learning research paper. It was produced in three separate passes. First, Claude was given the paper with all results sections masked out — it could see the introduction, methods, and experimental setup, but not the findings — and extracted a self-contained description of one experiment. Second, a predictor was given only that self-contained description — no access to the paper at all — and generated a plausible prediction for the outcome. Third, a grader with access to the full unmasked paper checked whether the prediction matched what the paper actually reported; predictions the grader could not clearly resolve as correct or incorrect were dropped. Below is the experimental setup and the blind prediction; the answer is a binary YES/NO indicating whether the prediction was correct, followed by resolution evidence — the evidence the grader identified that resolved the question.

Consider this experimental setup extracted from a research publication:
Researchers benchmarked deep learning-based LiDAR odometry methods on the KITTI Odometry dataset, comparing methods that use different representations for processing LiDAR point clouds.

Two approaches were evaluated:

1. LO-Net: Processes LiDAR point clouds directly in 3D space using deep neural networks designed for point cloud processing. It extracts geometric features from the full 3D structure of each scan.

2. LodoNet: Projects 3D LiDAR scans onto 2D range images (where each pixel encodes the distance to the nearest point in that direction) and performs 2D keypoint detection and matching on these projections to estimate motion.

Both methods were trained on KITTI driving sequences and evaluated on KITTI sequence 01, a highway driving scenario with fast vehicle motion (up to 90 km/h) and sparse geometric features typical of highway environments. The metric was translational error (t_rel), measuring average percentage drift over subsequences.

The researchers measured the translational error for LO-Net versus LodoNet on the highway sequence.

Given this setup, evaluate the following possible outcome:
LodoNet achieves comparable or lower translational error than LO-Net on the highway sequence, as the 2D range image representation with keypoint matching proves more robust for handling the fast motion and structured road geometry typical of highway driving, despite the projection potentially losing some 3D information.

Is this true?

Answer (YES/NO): YES